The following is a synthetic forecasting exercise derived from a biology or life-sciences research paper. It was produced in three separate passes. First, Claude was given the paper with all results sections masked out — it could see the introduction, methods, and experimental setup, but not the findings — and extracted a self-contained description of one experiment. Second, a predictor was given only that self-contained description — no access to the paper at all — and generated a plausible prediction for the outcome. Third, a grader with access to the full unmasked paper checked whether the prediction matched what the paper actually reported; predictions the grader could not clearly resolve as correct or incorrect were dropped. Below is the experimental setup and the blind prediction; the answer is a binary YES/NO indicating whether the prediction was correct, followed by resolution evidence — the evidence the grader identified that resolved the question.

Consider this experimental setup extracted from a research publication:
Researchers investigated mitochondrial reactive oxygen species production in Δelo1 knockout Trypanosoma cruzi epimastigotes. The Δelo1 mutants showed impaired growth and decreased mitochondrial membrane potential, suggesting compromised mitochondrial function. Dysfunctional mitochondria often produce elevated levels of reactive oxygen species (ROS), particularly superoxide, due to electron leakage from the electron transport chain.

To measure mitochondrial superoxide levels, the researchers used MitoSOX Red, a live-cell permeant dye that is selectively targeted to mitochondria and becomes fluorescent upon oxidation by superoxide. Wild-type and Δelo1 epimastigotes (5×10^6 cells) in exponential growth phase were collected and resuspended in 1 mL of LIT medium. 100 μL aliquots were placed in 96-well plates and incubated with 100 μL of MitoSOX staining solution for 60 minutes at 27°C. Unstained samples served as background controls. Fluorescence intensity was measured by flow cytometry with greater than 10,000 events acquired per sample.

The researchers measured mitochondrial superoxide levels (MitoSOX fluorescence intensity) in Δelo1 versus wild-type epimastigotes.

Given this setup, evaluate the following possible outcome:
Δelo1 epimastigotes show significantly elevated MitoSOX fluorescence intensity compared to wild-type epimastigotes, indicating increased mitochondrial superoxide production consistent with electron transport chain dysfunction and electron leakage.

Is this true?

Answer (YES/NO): YES